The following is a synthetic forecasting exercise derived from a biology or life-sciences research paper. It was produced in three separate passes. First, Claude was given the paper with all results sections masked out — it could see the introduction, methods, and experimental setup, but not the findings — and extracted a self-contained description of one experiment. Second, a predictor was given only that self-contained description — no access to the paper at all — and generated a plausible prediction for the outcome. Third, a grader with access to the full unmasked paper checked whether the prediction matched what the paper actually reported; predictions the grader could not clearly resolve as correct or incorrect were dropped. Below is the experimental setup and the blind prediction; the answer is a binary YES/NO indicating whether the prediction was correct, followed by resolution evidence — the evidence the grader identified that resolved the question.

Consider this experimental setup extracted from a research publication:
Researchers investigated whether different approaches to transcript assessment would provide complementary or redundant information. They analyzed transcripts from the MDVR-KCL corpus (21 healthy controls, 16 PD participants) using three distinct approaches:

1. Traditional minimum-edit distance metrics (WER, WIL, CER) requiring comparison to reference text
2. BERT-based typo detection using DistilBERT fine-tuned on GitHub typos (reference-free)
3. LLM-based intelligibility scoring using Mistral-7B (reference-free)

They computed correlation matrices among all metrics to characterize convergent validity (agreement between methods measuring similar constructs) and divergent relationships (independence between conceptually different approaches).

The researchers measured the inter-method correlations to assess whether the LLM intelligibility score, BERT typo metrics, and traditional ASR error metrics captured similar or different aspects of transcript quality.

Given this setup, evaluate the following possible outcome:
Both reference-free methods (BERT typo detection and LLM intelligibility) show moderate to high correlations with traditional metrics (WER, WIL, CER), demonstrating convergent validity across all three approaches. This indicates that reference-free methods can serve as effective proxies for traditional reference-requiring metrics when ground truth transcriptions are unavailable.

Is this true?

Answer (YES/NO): NO